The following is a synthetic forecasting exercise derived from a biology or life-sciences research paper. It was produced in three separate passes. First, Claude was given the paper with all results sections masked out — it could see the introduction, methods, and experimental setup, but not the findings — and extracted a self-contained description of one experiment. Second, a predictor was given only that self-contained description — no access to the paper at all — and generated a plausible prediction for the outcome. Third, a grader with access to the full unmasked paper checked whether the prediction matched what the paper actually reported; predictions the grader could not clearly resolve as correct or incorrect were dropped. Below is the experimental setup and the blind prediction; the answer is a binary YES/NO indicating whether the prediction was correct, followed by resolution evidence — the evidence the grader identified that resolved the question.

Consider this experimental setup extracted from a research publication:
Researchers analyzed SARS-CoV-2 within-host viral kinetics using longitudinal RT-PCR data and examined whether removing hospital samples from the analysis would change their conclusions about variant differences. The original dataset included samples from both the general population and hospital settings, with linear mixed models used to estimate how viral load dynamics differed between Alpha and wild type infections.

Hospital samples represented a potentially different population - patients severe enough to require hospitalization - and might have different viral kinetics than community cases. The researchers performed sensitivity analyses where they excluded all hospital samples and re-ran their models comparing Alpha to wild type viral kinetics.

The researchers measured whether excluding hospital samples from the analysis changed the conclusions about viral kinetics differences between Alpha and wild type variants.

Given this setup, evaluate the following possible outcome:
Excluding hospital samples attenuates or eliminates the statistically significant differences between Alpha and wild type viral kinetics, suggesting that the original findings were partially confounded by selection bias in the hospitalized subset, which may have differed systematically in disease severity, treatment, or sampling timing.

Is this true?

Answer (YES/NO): NO